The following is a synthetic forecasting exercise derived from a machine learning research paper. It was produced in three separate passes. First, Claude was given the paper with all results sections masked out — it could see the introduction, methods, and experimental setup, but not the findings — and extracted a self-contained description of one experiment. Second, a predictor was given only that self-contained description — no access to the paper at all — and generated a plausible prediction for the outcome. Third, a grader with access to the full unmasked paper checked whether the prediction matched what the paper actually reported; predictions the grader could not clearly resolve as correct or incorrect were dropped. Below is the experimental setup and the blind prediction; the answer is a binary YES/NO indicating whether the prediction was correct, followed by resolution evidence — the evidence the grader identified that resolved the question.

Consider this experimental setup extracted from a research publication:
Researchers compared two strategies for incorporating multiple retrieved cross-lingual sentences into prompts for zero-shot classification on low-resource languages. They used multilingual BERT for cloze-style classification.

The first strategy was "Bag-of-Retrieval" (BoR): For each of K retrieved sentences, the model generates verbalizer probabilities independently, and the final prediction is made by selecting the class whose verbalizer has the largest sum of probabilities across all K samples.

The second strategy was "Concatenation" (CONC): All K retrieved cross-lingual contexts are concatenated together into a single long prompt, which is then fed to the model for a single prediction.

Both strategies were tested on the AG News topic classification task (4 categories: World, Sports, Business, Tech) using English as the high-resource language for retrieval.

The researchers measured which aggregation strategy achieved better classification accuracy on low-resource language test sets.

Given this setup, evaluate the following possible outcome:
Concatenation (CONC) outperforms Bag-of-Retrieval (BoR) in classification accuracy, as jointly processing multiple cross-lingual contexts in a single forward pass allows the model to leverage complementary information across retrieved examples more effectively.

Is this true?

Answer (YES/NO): NO